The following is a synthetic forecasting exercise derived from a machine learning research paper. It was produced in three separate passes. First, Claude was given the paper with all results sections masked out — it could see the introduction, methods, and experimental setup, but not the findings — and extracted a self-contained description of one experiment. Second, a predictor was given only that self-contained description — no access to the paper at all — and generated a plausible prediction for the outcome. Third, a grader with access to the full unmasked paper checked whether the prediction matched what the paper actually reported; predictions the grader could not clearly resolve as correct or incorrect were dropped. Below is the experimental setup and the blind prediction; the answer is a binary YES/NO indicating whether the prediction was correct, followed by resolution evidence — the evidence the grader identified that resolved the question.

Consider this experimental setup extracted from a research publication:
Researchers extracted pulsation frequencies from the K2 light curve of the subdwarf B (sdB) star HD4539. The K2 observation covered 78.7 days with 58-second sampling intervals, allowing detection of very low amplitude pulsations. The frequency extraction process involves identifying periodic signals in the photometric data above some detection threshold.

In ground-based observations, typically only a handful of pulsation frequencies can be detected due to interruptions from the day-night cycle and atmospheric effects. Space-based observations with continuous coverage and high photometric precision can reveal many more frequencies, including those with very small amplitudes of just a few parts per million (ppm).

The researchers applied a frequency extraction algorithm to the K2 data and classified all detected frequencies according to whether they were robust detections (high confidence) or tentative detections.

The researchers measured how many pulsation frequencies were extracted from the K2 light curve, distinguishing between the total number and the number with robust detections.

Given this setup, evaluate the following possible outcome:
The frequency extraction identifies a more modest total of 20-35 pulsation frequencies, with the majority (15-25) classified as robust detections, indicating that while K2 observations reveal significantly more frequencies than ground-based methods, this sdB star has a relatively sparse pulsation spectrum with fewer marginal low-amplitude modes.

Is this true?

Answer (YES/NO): NO